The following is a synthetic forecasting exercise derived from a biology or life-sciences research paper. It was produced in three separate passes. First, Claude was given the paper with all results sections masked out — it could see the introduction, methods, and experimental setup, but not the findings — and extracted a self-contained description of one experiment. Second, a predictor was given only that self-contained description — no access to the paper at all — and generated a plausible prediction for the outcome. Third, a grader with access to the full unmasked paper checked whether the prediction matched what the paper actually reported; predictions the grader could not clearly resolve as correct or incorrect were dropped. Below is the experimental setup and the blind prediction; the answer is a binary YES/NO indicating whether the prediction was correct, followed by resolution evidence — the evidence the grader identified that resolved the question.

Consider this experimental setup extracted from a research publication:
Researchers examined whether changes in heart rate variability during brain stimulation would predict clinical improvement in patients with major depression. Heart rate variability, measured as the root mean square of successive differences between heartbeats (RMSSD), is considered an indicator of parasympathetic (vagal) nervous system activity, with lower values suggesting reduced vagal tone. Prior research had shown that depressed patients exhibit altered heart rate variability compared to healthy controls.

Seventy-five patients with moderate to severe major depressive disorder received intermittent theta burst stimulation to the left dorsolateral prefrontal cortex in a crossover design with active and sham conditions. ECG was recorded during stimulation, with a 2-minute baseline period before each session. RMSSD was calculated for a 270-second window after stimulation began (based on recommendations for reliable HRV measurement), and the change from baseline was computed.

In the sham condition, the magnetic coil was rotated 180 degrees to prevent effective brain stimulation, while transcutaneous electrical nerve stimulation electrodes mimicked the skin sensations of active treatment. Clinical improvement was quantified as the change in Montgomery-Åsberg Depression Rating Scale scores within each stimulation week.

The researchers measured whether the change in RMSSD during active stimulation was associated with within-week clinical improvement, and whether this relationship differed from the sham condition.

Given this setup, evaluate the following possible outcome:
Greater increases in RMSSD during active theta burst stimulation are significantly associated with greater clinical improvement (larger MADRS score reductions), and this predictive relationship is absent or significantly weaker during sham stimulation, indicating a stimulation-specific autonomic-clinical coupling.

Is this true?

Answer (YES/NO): NO